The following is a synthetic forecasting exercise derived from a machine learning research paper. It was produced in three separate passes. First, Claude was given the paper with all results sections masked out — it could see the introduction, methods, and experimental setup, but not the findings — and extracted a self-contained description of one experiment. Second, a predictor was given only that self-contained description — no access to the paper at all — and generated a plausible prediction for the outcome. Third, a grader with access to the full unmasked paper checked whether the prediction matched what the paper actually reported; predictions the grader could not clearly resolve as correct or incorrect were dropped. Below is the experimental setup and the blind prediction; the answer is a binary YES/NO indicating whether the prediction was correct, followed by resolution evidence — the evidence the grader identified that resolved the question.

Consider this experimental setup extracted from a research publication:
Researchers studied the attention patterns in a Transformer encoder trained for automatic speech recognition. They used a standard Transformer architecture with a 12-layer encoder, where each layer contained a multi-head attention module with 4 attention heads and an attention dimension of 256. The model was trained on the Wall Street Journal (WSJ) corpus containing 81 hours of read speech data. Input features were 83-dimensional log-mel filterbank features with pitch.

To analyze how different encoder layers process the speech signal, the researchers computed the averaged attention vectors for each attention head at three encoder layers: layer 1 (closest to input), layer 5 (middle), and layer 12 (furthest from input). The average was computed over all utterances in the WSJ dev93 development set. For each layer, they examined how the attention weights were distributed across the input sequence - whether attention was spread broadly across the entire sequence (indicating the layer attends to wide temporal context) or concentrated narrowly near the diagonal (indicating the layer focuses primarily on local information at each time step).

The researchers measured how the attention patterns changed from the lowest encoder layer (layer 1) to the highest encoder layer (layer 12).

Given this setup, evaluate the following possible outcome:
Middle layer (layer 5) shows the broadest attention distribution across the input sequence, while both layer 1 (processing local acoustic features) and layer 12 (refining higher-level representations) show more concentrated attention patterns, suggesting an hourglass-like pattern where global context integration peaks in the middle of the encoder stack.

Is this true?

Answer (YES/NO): NO